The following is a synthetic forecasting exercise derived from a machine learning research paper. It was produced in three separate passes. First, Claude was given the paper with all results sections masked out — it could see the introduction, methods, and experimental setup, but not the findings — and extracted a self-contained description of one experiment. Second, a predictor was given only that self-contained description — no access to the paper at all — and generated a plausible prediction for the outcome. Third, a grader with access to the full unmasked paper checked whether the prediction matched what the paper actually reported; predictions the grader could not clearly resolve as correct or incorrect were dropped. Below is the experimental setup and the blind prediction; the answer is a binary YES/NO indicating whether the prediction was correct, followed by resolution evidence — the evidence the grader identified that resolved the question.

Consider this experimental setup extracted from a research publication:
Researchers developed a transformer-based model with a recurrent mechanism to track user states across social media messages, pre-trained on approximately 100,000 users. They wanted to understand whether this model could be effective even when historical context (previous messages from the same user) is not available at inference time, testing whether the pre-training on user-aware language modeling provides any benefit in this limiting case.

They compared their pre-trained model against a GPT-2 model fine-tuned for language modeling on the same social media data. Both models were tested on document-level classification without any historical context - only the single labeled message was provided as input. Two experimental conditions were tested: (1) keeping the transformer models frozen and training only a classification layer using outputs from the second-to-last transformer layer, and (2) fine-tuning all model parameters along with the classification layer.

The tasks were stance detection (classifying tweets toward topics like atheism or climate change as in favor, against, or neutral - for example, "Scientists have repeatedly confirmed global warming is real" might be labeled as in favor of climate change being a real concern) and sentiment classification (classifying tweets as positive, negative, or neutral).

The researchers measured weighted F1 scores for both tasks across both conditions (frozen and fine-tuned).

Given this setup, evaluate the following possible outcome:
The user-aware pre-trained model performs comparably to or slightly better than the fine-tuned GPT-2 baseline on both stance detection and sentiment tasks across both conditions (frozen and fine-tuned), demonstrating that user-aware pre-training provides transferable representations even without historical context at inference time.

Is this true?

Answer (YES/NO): YES